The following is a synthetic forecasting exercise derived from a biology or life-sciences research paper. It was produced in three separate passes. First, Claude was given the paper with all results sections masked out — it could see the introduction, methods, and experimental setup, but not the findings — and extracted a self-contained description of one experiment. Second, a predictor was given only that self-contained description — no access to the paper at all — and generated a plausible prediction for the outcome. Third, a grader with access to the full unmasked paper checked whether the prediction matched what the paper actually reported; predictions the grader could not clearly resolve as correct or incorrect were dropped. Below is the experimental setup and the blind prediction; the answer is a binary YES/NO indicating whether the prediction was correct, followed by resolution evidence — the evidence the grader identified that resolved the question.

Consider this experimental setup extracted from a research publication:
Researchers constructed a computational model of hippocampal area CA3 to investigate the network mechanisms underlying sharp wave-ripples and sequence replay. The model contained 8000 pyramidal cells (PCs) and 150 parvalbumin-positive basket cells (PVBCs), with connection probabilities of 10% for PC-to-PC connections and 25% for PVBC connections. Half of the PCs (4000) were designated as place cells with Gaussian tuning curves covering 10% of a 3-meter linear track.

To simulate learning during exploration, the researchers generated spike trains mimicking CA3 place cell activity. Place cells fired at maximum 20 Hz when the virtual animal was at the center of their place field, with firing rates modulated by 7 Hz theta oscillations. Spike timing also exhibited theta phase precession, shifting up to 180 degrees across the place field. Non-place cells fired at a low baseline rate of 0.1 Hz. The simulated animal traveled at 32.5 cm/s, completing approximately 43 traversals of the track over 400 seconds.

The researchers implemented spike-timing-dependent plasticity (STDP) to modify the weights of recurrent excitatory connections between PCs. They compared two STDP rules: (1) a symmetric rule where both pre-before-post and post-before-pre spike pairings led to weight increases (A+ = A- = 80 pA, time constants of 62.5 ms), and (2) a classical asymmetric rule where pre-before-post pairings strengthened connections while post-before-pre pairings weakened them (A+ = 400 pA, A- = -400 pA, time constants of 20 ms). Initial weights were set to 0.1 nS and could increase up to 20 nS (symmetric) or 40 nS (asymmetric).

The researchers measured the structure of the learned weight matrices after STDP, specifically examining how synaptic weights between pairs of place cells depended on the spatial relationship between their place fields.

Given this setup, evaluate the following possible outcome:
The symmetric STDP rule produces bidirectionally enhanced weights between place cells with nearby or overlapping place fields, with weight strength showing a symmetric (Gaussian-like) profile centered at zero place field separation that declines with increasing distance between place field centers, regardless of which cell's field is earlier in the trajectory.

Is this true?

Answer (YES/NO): YES